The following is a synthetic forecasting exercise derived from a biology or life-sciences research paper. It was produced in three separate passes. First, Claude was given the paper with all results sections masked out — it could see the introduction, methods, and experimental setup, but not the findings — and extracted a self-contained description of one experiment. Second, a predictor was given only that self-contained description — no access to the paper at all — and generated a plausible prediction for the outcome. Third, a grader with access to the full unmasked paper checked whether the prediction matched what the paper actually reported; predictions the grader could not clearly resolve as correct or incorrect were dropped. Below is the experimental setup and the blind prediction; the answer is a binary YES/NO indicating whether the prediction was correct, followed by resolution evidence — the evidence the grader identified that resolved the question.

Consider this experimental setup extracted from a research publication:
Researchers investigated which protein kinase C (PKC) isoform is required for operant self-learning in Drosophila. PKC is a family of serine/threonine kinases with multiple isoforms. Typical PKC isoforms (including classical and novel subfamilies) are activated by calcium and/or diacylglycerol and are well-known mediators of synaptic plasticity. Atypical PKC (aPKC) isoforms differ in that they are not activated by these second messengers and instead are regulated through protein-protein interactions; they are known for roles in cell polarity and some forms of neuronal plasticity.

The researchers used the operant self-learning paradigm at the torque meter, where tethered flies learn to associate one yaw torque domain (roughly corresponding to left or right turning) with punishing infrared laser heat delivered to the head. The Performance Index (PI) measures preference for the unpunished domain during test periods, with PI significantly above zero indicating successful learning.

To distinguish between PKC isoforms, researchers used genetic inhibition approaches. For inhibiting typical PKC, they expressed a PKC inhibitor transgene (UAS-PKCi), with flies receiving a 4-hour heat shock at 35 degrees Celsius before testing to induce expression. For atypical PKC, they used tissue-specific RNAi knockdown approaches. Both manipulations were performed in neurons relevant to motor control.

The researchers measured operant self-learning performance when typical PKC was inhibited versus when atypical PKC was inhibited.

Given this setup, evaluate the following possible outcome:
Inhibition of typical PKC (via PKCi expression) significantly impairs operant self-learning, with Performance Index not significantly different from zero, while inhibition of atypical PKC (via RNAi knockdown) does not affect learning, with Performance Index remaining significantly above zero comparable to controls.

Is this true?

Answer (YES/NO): NO